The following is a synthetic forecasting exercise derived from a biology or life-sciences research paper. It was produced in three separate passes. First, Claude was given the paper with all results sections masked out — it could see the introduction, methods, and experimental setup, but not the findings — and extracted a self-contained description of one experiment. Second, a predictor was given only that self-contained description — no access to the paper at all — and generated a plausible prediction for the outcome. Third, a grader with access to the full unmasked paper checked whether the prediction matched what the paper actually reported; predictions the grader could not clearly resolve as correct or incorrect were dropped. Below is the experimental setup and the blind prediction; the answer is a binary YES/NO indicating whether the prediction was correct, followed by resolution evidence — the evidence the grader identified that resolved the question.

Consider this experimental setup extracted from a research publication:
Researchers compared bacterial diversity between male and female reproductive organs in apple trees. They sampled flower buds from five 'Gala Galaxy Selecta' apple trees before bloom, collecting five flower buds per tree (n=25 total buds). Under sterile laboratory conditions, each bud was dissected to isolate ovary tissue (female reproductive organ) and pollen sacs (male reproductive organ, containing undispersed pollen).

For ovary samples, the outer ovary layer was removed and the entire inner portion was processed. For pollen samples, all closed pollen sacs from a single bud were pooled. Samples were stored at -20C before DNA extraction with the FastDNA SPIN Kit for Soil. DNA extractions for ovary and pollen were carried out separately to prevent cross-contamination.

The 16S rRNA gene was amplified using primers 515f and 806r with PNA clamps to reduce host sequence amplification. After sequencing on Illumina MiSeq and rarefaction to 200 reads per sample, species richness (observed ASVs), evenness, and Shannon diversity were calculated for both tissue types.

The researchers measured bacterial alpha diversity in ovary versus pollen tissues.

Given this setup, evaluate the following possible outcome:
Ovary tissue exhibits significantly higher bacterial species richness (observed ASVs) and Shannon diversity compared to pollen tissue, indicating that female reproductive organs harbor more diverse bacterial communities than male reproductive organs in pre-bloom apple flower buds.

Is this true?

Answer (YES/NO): NO